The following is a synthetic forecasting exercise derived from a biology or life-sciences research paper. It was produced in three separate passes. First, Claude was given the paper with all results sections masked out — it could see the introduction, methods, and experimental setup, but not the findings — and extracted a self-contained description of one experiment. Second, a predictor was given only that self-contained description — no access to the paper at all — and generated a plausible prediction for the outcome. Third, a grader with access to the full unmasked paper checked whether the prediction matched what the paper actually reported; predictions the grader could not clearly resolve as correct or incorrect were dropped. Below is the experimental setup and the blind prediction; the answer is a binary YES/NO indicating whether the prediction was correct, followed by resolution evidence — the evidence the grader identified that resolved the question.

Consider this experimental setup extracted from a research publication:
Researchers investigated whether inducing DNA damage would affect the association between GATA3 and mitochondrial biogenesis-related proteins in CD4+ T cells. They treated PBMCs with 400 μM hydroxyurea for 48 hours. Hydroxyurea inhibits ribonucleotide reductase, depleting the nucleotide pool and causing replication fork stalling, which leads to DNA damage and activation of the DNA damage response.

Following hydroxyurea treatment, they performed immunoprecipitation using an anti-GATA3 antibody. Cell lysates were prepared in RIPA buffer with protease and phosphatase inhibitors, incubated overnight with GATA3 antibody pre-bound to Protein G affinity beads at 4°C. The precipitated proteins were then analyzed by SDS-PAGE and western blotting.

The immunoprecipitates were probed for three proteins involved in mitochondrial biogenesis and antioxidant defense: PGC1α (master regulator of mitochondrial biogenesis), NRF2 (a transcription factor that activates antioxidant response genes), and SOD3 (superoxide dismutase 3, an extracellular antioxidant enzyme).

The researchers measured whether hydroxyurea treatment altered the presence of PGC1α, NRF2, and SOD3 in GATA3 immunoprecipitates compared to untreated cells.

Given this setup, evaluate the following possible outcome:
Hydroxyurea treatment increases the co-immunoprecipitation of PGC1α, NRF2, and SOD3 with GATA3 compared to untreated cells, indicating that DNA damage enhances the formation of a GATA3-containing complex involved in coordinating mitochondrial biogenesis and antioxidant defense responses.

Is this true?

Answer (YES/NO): YES